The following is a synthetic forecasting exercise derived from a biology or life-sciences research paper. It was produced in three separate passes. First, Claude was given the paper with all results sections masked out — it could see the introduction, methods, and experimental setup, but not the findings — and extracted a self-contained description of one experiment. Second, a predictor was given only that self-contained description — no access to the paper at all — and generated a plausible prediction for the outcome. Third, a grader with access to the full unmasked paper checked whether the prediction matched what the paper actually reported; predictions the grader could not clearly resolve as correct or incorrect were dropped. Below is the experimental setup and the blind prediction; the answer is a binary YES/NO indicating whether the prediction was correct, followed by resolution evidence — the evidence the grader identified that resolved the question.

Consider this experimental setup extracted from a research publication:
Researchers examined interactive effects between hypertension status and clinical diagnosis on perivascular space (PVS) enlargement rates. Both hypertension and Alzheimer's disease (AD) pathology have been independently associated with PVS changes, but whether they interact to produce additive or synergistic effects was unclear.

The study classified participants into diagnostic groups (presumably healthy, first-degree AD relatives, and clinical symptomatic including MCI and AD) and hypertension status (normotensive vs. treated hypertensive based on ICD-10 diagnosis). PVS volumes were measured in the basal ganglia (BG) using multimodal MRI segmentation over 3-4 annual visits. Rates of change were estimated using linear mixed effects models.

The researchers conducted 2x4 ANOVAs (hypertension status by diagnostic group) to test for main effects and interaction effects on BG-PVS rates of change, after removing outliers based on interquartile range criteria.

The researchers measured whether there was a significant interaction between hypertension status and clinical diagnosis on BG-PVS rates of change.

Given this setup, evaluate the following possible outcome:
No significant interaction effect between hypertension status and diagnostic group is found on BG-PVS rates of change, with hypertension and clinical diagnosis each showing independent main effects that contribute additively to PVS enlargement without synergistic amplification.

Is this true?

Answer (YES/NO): NO